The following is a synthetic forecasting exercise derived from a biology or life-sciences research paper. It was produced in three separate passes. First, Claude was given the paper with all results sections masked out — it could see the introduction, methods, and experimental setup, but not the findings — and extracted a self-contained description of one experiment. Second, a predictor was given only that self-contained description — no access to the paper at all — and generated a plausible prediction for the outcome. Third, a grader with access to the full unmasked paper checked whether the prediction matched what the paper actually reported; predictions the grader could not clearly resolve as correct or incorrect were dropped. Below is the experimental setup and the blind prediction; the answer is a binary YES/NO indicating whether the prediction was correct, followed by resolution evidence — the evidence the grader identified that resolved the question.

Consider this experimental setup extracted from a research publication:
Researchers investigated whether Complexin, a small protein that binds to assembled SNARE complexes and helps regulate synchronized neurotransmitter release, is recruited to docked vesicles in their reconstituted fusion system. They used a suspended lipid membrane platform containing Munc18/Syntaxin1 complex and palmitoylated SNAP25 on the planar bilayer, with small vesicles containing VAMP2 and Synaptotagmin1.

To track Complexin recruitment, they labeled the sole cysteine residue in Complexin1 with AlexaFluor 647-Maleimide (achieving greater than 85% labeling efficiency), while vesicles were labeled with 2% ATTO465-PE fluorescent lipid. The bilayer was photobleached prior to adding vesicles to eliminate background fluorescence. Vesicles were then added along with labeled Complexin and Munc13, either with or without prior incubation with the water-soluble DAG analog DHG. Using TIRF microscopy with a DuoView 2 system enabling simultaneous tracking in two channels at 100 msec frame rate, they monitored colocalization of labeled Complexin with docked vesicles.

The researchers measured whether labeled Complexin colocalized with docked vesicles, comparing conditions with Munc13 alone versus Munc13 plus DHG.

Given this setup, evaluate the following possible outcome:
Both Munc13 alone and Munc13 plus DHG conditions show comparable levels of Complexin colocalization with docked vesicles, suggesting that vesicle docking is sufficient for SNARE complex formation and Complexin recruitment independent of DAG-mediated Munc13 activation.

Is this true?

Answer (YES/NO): NO